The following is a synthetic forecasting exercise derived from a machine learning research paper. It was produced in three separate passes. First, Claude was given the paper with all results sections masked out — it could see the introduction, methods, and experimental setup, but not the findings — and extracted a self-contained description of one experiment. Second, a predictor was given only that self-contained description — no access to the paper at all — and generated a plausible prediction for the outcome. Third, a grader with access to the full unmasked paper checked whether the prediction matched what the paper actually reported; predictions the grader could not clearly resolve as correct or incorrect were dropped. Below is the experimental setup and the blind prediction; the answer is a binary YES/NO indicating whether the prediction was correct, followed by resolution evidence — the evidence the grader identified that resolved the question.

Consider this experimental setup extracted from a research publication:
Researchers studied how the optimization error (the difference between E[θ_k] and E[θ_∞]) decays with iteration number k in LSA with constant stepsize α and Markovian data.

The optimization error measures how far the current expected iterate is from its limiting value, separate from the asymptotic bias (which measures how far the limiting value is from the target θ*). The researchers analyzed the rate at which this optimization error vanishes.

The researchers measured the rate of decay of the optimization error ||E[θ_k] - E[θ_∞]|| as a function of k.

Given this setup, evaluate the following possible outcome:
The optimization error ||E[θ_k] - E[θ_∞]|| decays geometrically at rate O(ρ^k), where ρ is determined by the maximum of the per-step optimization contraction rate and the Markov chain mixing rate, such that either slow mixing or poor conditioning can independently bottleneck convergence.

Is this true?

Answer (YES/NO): NO